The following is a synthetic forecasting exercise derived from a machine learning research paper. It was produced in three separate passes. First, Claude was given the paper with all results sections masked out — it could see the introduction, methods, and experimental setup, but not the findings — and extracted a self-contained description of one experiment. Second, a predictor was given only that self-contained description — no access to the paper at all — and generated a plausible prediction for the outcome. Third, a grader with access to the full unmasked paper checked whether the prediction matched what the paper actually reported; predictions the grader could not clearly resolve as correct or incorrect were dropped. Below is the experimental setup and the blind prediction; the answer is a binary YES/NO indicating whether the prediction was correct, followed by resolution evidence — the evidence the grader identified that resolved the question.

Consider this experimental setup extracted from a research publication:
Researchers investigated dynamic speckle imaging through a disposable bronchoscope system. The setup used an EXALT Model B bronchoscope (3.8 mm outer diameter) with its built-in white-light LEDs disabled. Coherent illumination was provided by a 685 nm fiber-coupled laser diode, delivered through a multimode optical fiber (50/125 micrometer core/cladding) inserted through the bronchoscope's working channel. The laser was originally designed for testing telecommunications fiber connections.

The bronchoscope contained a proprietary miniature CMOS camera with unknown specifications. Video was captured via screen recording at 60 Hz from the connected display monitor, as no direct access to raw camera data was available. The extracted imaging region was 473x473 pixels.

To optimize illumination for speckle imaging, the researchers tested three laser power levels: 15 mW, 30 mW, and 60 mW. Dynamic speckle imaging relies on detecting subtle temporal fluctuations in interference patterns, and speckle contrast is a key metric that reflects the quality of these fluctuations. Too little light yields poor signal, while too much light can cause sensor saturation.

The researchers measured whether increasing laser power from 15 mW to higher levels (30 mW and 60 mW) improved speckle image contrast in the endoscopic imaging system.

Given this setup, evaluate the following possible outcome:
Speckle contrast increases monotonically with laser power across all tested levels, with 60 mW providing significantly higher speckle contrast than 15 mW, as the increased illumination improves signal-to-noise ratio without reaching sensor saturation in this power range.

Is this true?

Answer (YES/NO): NO